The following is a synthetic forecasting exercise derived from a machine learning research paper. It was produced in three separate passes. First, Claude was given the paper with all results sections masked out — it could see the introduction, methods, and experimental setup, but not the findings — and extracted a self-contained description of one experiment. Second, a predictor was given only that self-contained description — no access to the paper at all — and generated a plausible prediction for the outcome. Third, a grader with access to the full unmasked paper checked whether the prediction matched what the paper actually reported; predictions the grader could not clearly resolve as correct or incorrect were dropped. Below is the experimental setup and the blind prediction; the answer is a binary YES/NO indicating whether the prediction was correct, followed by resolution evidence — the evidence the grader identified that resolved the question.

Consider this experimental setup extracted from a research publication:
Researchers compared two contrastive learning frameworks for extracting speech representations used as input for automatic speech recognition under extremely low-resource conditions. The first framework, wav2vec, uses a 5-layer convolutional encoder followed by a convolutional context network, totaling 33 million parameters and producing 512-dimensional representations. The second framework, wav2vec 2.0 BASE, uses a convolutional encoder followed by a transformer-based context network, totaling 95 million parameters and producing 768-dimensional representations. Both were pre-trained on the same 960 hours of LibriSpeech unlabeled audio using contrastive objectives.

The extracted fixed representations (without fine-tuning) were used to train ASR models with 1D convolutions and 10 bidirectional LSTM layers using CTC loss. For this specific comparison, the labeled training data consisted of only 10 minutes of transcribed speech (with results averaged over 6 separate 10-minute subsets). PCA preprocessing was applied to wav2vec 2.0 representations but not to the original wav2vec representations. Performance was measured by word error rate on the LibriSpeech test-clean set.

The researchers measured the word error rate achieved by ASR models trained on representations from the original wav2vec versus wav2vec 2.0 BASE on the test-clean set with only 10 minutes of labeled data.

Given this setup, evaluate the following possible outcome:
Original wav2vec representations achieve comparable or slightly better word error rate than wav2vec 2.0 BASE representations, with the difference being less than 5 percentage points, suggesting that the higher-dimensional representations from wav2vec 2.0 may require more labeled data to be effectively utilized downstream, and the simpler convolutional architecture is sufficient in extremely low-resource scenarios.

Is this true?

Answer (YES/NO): NO